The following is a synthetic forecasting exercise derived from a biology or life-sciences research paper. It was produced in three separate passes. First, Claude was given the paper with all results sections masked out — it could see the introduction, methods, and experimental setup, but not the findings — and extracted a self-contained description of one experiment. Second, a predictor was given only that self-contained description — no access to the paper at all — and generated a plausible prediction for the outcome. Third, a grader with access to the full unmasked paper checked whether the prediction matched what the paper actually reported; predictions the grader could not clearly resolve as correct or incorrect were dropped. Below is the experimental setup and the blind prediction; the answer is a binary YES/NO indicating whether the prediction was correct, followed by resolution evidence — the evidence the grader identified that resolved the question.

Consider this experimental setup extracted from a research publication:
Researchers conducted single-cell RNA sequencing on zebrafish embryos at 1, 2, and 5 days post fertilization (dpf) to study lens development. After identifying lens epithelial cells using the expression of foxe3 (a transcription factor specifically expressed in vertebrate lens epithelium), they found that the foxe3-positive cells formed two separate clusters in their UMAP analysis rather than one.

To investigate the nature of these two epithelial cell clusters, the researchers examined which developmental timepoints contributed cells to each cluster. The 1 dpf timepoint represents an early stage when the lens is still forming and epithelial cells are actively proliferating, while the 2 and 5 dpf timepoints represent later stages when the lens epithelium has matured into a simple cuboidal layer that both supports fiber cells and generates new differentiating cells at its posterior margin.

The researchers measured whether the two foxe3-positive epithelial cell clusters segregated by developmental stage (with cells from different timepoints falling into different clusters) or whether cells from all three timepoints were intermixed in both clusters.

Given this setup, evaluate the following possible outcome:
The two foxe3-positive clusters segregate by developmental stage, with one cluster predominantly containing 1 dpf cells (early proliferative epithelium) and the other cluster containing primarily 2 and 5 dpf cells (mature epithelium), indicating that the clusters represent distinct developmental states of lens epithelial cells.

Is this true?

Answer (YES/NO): YES